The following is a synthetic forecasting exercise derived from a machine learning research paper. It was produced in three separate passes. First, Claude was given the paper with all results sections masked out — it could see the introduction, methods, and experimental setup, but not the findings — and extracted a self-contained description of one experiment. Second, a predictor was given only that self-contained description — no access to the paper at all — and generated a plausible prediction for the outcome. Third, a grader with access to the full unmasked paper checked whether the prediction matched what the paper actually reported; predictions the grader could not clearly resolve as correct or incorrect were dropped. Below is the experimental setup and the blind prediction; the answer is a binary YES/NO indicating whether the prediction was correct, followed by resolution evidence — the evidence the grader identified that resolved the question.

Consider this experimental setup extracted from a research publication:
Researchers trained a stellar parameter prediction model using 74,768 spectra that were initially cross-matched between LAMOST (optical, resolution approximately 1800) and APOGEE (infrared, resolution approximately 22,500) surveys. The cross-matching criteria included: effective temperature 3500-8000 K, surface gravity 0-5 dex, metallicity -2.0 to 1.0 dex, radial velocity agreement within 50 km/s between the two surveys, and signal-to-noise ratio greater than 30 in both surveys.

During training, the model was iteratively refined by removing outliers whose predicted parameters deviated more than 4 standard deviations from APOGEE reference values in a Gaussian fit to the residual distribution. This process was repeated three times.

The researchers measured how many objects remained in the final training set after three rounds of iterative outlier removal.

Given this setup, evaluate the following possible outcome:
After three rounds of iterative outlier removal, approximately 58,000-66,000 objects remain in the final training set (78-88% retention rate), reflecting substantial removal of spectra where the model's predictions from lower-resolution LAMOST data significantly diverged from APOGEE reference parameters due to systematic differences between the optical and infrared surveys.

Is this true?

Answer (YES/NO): YES